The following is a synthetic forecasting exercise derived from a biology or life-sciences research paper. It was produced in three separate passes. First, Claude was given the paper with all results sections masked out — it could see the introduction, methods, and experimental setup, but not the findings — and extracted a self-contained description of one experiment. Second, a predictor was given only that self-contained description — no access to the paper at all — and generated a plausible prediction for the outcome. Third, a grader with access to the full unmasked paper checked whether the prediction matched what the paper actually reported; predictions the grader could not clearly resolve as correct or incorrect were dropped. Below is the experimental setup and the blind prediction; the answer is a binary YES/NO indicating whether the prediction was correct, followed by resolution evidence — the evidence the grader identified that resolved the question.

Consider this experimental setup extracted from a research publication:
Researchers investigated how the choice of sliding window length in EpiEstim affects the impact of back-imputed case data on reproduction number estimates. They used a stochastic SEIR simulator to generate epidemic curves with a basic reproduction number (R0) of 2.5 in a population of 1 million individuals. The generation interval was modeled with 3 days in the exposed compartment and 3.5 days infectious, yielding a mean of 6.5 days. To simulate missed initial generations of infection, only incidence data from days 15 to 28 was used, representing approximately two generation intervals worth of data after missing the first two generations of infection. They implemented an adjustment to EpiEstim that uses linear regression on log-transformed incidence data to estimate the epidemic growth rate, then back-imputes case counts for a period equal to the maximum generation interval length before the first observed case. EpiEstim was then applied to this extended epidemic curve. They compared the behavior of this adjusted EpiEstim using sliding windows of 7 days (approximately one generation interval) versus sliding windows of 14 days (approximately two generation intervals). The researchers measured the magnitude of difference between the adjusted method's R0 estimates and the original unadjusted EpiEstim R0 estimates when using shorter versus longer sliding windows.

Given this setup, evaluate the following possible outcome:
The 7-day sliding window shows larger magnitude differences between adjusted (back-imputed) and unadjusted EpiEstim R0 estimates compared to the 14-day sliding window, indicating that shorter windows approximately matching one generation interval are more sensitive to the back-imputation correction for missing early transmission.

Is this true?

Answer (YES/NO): YES